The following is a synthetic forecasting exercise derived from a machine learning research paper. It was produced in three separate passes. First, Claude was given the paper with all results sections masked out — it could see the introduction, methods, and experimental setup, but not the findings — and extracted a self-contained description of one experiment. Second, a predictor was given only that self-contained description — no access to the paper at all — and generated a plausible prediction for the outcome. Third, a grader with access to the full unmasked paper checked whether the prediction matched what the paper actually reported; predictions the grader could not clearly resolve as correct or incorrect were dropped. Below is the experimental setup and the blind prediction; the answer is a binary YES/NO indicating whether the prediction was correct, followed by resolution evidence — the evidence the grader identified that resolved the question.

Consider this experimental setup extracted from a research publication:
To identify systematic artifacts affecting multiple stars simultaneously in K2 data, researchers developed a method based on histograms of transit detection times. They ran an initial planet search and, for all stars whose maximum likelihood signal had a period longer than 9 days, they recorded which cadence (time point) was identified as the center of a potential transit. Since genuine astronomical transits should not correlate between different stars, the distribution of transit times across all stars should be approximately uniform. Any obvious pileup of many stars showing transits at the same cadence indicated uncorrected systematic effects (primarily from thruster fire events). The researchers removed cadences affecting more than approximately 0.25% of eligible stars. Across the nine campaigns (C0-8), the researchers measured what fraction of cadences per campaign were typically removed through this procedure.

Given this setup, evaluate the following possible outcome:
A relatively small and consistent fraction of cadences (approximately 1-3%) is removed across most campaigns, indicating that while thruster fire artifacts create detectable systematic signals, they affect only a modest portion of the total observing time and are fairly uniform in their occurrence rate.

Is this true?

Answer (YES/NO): NO